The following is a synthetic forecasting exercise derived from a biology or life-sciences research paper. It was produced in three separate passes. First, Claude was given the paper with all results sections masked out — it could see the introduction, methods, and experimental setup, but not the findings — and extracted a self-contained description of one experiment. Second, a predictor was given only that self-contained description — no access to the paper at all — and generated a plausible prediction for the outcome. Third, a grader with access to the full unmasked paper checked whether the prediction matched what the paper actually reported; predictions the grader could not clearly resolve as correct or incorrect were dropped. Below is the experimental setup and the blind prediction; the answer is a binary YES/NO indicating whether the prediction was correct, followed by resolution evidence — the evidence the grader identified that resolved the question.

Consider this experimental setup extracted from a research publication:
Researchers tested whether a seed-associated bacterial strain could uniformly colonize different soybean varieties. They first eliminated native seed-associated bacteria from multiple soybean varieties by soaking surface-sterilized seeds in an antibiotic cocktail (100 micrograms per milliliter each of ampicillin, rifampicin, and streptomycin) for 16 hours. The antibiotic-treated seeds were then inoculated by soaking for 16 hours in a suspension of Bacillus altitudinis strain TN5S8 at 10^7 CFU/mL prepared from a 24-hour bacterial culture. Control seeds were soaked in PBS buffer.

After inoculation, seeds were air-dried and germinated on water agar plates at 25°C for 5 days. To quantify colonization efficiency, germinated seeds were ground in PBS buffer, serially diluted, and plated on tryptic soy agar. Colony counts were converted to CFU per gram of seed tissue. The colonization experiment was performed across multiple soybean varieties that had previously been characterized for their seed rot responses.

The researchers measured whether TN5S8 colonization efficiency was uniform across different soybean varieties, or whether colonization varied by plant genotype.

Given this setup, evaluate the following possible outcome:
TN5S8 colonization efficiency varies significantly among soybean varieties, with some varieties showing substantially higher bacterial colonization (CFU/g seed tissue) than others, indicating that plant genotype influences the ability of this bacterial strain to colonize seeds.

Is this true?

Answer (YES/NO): YES